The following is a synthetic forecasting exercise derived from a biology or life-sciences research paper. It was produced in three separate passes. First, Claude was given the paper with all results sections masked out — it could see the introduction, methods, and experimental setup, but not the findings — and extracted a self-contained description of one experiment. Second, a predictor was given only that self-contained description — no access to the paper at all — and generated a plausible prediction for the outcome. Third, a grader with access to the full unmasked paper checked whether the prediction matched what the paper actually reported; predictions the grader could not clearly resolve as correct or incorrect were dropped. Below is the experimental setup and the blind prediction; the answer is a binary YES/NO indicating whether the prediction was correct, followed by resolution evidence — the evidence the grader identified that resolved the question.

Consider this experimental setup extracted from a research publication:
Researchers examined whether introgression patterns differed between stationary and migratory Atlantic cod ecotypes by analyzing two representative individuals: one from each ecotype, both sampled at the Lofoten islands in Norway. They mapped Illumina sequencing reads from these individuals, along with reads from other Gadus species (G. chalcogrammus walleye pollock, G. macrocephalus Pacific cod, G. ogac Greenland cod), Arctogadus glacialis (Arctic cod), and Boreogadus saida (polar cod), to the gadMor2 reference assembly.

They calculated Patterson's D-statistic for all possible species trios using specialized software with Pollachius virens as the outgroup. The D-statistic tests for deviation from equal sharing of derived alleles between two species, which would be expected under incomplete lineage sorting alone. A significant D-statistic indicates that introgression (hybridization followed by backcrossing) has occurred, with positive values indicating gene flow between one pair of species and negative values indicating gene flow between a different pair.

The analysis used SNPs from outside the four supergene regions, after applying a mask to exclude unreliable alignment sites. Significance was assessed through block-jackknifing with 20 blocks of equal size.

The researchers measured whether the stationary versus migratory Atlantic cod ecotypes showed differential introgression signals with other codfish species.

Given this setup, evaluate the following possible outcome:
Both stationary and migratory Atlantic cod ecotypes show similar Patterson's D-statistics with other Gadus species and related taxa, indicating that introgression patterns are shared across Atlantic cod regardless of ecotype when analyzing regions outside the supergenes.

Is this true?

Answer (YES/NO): YES